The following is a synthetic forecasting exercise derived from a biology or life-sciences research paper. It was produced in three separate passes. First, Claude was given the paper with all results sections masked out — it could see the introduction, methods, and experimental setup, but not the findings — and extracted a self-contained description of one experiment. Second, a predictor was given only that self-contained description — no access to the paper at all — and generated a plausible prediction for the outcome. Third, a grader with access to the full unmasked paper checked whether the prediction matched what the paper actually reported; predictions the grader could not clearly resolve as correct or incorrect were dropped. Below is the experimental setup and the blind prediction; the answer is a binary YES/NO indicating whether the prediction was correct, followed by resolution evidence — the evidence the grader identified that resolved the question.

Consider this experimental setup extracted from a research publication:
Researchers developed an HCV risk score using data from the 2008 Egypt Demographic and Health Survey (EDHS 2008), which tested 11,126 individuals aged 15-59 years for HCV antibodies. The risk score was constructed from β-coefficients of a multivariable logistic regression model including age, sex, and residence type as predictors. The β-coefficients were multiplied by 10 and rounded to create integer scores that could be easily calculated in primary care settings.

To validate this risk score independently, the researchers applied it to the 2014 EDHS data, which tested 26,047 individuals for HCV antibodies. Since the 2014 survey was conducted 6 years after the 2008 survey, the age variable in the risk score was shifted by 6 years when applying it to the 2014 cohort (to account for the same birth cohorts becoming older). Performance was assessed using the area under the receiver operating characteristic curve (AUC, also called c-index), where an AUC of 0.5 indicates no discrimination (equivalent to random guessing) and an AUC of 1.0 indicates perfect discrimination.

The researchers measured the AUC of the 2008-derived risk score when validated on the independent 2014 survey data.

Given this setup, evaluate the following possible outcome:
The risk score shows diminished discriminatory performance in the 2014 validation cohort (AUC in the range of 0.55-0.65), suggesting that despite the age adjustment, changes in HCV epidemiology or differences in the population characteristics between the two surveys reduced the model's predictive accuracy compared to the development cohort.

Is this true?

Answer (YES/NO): NO